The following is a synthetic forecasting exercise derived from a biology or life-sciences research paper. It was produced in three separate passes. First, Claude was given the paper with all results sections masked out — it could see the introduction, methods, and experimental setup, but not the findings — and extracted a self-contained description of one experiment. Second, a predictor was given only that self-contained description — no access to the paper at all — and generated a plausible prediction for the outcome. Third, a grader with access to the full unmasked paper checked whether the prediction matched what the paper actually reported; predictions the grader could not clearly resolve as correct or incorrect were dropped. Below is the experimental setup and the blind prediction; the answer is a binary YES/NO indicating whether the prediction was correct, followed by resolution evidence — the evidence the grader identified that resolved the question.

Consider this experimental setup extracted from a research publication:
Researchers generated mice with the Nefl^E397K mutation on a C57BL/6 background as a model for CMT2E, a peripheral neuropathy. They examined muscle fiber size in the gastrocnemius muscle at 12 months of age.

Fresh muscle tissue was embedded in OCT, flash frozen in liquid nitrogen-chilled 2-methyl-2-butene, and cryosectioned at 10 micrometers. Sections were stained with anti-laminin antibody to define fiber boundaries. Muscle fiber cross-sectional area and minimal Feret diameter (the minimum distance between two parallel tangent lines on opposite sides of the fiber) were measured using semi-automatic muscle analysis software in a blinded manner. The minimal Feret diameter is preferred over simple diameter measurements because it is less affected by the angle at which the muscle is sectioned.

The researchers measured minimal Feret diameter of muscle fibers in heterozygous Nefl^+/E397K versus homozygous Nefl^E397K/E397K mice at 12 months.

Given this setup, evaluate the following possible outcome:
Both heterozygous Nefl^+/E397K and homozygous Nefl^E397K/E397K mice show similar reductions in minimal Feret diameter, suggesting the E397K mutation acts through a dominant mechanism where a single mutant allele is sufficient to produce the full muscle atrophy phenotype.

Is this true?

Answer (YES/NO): NO